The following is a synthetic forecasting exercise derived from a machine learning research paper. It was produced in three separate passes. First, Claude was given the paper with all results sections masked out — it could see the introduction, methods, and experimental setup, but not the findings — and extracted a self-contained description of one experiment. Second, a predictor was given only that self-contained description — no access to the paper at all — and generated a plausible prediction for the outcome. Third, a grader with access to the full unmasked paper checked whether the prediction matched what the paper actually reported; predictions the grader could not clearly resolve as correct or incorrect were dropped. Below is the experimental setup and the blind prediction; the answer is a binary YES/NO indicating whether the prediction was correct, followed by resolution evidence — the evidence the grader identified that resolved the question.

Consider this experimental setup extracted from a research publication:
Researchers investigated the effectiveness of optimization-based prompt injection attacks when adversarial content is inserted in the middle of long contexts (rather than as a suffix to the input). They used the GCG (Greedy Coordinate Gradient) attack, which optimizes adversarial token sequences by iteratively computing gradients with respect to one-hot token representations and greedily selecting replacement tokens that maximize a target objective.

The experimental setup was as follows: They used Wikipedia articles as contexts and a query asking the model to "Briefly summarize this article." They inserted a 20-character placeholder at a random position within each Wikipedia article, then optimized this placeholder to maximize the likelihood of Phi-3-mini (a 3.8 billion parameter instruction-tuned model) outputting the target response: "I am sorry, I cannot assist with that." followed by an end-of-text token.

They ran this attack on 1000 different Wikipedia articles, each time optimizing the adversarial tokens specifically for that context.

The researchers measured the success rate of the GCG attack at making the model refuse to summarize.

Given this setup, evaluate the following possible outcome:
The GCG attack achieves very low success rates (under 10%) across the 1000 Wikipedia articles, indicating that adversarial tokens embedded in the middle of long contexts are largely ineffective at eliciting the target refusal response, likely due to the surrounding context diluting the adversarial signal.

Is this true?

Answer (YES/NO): YES